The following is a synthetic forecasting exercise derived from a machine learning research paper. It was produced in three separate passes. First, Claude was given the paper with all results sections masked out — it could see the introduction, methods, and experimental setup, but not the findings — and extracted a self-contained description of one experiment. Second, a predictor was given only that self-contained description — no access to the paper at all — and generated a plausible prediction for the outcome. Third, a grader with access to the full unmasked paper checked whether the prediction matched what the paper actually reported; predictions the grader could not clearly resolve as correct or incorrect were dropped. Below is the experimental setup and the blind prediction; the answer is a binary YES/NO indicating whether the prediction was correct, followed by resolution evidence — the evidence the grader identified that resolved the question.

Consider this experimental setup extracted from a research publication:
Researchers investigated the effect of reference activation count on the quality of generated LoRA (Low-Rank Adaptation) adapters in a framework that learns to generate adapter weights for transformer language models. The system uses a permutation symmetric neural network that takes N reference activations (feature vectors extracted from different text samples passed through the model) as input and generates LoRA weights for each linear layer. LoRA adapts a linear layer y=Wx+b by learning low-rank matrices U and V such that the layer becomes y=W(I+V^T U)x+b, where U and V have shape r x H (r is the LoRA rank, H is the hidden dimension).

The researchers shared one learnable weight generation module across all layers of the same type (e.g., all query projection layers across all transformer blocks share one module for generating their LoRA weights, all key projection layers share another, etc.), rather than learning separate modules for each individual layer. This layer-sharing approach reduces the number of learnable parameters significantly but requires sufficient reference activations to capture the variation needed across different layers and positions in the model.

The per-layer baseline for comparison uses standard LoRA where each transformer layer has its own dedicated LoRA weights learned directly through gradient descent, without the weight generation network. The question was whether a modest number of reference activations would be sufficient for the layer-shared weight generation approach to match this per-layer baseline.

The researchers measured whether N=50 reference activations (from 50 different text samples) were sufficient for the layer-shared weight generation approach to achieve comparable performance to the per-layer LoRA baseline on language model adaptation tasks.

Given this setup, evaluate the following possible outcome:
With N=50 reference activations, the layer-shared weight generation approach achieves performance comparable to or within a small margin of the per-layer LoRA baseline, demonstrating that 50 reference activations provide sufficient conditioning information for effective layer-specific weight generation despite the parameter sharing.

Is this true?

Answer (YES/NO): YES